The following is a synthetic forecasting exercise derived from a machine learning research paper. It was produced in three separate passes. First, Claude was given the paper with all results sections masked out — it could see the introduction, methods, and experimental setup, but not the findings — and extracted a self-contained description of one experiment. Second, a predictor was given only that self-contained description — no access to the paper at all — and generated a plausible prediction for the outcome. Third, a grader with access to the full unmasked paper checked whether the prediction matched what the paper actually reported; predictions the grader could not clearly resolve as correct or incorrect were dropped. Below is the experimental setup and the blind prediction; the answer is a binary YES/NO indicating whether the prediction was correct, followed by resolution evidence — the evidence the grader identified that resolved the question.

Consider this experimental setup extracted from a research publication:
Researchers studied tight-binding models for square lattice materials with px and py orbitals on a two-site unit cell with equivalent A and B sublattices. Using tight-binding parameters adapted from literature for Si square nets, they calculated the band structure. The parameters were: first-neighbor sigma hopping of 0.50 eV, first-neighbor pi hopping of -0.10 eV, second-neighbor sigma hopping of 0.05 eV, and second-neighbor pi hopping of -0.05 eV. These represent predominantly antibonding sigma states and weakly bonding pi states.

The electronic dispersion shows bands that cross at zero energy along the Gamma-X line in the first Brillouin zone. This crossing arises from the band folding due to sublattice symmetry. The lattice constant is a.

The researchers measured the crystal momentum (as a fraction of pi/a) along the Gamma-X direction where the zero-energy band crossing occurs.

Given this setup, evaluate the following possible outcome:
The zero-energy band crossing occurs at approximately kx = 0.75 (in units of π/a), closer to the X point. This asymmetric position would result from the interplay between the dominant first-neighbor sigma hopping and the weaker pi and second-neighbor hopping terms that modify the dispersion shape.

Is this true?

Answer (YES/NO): NO